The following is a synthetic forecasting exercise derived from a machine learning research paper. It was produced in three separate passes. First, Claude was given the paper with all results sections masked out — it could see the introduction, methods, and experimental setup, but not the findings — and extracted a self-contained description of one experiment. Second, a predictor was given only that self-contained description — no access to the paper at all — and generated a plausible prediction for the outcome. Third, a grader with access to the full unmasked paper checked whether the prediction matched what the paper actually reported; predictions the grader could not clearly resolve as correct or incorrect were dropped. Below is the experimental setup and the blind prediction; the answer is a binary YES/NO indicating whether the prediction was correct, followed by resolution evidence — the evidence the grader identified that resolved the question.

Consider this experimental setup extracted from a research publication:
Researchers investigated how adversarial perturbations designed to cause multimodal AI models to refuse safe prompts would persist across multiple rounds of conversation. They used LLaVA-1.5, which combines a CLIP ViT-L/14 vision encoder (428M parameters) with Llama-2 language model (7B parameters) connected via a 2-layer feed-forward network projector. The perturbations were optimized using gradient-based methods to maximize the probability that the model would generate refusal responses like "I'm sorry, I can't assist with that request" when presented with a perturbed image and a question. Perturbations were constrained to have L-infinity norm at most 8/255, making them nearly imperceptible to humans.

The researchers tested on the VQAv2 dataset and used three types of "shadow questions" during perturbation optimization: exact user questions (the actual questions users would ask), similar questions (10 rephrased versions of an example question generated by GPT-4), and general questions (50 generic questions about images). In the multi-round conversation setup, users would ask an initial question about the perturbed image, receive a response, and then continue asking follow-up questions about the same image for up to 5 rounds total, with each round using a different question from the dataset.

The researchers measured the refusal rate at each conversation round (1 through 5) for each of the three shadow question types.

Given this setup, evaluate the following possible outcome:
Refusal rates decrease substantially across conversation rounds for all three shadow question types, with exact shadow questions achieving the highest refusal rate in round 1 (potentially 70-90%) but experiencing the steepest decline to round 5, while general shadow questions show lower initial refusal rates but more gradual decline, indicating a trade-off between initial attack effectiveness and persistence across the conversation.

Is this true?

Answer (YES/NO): NO